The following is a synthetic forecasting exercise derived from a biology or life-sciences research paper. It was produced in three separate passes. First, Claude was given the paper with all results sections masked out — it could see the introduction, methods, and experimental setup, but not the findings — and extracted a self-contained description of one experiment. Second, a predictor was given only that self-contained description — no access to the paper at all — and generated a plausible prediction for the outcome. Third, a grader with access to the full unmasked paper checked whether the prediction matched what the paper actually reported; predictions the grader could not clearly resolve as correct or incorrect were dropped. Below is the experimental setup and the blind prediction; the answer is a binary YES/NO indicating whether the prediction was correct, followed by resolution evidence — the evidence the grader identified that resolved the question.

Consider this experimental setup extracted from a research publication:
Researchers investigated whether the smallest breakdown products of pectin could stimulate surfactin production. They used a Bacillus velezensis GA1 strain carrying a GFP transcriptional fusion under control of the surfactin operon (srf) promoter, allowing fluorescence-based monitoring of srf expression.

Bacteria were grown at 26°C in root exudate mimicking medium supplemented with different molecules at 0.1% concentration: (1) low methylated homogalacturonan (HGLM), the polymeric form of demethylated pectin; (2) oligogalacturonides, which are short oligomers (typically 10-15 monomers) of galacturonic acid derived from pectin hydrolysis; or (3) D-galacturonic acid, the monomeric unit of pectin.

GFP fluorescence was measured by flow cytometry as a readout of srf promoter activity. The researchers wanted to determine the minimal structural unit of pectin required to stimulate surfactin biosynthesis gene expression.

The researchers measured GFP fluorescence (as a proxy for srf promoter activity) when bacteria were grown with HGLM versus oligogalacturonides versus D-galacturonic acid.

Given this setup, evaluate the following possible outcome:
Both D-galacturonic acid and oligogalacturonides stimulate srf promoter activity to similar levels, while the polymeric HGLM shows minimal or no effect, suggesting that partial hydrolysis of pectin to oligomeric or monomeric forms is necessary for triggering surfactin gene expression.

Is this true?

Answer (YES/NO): NO